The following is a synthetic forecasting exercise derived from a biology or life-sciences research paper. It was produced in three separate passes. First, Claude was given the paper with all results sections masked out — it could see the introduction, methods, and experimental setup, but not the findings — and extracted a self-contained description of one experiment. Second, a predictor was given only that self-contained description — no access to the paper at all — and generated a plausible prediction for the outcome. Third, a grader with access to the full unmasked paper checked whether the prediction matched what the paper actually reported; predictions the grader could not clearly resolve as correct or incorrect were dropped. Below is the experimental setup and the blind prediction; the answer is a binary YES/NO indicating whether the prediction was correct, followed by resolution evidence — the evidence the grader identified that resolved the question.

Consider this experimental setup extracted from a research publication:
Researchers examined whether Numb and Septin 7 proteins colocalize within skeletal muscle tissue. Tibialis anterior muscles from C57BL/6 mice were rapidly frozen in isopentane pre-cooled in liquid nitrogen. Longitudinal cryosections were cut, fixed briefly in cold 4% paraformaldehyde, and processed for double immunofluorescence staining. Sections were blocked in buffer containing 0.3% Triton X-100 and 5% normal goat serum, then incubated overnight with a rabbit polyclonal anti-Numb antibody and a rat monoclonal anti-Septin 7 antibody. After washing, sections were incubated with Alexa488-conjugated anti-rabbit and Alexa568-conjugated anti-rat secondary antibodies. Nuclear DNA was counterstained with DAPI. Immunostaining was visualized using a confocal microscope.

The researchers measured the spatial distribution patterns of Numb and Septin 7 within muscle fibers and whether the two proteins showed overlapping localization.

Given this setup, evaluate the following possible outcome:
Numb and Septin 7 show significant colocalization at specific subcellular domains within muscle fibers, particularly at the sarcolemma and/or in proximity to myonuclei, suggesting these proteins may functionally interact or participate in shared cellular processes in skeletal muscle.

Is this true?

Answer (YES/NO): NO